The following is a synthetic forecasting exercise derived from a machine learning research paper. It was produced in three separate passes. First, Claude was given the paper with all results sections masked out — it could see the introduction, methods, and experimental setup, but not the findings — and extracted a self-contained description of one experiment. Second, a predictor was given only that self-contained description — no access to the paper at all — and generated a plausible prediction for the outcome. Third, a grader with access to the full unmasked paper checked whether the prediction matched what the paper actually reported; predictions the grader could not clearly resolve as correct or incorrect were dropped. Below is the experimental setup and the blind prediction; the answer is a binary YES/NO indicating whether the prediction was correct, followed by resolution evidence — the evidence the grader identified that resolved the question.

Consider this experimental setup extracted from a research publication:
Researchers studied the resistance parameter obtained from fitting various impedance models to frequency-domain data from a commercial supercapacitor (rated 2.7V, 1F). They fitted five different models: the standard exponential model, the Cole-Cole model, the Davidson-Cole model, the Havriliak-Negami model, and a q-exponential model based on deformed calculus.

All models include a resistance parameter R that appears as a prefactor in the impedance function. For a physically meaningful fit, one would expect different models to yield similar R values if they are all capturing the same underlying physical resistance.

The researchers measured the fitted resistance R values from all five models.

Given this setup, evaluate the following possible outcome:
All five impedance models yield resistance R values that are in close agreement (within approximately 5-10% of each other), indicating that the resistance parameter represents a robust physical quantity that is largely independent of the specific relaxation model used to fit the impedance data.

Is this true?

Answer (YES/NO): NO